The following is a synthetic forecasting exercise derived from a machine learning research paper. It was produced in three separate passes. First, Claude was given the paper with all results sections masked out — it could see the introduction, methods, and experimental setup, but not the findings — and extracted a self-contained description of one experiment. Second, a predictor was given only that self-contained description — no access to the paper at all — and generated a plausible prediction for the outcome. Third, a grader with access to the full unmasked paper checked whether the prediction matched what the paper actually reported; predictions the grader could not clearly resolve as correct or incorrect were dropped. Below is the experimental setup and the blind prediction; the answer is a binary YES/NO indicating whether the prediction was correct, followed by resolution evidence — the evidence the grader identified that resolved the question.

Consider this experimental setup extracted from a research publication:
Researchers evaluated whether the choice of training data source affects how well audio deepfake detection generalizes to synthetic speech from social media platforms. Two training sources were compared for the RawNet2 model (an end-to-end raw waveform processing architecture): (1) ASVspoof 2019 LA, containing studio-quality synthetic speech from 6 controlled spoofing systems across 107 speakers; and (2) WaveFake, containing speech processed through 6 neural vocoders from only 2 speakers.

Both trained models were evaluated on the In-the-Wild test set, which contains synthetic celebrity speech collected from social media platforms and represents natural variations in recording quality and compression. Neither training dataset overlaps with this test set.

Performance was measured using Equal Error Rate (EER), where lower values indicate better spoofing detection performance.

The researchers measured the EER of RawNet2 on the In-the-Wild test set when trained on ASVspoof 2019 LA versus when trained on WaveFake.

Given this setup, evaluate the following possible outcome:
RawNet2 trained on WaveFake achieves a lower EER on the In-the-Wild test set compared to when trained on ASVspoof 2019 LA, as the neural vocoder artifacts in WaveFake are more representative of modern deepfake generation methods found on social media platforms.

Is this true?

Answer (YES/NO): YES